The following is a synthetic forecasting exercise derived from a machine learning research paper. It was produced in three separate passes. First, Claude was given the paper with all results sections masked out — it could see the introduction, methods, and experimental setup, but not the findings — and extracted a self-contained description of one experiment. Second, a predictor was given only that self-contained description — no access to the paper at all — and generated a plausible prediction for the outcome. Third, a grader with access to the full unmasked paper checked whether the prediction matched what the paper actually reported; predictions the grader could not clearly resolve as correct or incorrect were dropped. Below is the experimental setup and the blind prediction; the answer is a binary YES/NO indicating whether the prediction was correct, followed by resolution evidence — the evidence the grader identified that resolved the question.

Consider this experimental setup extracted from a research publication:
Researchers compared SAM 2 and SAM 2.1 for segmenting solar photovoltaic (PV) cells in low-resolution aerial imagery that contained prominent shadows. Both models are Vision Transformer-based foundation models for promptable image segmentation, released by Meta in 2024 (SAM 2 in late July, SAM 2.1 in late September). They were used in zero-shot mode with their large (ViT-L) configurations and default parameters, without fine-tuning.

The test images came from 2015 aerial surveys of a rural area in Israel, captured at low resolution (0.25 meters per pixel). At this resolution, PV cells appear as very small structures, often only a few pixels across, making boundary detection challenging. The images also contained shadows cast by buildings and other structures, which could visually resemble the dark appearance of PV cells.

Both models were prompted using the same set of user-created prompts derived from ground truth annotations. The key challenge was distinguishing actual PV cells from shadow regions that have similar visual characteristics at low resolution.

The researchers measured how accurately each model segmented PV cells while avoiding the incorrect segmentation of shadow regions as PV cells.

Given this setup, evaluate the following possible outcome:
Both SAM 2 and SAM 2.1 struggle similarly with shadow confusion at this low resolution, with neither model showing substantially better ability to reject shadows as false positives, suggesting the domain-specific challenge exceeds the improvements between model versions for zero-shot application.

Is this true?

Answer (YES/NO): NO